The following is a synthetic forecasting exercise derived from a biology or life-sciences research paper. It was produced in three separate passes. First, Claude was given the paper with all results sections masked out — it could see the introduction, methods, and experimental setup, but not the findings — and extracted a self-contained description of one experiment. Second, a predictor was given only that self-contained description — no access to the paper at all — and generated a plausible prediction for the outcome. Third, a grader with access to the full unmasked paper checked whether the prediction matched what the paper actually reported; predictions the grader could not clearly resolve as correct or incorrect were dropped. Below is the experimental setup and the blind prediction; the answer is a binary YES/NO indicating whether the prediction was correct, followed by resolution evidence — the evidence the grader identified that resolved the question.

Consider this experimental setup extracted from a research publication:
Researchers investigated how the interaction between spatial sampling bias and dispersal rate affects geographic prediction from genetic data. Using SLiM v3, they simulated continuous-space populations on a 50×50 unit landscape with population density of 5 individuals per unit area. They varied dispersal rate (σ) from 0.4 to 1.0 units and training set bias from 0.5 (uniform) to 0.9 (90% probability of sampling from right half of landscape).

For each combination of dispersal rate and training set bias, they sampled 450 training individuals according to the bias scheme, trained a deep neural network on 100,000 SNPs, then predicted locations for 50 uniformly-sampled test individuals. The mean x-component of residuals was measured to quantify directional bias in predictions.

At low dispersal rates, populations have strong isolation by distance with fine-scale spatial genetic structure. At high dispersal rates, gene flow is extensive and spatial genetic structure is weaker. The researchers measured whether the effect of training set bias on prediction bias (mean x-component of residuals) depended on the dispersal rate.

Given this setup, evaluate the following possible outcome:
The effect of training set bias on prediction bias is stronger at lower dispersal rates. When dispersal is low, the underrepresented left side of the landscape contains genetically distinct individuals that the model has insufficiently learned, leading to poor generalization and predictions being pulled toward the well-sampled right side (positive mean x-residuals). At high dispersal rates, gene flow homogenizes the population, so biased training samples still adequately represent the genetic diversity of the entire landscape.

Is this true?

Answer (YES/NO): NO